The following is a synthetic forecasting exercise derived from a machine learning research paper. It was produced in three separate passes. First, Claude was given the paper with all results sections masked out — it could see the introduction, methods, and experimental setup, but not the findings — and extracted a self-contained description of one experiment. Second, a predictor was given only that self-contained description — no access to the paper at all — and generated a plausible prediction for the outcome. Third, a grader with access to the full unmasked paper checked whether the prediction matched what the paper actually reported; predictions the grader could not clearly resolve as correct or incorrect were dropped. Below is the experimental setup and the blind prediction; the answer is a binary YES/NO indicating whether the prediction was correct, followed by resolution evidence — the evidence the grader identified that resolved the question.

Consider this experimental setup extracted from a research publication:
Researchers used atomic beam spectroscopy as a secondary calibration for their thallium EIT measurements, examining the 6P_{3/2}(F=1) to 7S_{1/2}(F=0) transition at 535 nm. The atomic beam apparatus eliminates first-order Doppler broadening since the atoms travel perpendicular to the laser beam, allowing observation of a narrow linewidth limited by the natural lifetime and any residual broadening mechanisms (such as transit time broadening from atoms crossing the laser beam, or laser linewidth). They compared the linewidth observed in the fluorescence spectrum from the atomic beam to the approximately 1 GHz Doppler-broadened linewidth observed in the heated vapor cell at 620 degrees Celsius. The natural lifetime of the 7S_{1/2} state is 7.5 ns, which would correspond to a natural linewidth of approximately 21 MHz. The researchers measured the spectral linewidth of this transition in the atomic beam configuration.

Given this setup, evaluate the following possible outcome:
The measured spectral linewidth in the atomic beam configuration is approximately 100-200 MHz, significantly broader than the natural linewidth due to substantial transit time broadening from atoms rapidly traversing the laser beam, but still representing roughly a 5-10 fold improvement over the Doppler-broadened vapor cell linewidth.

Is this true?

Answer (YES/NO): YES